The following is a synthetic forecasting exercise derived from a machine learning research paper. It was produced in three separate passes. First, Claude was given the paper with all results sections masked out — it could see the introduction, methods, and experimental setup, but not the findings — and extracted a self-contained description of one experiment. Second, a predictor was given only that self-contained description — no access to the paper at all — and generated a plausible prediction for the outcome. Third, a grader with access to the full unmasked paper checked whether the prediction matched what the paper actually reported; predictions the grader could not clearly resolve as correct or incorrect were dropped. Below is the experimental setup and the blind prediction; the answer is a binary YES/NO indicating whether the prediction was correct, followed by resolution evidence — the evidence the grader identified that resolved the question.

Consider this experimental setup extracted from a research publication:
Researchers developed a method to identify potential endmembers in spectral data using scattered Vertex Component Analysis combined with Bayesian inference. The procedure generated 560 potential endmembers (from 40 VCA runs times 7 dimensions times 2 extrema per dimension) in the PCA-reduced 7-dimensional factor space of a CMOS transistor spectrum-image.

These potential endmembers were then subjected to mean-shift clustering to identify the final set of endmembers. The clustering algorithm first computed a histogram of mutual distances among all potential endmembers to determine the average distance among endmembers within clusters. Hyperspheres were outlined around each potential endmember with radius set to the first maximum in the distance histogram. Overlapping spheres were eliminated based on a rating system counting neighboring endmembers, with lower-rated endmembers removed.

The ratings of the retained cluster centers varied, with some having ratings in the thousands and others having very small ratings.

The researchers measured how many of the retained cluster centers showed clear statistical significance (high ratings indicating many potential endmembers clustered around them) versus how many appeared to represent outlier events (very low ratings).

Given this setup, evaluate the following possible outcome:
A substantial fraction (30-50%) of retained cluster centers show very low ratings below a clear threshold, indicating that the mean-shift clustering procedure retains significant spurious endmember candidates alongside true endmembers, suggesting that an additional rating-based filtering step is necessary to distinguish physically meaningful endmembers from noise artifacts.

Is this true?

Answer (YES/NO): NO